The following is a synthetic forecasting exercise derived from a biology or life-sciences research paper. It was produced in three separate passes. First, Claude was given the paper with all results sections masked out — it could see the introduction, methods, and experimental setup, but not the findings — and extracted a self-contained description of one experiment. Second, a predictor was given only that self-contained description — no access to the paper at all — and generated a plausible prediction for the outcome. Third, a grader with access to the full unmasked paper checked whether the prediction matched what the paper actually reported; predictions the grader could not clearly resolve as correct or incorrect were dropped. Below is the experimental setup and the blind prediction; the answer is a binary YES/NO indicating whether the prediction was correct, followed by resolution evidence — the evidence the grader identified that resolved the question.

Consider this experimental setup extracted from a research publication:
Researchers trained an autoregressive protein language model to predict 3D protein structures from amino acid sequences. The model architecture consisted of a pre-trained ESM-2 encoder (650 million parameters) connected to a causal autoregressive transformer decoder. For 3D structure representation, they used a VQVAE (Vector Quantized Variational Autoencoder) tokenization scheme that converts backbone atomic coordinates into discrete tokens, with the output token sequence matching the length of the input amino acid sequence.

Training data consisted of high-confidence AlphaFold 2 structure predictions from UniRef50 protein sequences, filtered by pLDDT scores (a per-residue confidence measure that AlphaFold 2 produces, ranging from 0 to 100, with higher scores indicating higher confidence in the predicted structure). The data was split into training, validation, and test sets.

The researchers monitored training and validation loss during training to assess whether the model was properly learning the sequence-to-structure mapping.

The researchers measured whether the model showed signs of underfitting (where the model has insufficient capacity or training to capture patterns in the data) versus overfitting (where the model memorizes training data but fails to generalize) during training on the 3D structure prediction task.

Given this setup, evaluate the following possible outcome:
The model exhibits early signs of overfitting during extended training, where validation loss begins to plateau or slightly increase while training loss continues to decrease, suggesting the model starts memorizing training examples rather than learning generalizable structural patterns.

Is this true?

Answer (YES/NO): NO